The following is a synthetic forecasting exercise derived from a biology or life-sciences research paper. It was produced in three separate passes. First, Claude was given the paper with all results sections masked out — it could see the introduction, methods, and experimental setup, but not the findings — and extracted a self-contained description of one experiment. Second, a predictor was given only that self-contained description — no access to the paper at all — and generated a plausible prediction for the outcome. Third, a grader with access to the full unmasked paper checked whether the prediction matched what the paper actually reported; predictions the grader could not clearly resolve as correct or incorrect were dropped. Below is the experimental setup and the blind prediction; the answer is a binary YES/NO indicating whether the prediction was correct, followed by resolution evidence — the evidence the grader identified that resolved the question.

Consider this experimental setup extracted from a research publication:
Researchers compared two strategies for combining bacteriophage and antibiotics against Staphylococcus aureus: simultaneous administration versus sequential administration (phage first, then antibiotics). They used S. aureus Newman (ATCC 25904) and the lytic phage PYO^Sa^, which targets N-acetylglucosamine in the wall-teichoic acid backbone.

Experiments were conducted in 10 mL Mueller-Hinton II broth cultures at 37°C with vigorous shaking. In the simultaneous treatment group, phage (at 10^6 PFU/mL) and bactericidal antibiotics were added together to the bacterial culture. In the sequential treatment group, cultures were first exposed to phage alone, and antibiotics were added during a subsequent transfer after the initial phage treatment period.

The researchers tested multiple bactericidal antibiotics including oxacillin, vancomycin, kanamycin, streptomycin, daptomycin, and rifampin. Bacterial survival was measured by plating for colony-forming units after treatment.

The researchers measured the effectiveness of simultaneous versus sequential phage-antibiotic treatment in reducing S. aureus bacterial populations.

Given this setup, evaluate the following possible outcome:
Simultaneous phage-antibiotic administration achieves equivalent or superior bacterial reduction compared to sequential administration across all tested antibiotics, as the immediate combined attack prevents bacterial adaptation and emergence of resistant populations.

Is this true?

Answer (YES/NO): NO